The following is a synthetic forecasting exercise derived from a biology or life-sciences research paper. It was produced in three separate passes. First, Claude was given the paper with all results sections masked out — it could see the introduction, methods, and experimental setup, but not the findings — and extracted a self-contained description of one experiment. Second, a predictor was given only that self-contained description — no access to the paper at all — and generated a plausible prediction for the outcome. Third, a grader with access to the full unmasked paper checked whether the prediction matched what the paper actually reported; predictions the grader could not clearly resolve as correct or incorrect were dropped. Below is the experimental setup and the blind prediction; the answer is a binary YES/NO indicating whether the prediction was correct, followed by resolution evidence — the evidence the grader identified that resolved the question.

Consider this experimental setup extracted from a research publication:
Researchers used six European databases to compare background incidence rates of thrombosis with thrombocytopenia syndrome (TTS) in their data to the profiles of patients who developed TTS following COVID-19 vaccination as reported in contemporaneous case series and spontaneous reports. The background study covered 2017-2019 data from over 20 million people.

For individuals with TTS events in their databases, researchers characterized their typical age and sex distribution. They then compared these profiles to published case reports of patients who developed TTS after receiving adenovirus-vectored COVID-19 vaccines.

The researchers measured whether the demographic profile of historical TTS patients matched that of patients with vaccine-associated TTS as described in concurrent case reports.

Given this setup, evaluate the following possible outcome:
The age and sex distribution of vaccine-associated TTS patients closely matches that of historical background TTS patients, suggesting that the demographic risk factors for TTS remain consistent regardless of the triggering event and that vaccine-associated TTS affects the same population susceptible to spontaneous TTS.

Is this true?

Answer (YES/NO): NO